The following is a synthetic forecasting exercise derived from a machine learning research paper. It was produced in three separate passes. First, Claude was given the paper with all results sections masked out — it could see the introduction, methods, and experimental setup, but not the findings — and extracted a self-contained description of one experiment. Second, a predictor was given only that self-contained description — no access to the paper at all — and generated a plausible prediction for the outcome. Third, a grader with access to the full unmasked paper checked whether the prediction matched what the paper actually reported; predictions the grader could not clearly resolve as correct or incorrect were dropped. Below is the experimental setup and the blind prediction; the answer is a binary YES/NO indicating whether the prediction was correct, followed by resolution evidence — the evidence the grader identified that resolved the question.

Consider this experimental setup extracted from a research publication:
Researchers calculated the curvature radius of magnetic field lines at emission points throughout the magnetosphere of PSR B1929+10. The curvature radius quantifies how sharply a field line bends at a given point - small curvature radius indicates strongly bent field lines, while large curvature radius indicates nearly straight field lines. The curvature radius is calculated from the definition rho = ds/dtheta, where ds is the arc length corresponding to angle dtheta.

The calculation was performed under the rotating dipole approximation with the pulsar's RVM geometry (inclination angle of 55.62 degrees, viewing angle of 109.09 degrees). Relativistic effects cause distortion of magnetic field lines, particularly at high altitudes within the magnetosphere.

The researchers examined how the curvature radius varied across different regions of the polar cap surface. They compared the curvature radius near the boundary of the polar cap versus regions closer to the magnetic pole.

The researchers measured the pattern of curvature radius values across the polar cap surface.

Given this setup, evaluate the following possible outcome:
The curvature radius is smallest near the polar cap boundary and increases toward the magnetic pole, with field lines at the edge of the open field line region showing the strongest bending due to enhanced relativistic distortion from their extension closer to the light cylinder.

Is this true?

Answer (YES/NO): YES